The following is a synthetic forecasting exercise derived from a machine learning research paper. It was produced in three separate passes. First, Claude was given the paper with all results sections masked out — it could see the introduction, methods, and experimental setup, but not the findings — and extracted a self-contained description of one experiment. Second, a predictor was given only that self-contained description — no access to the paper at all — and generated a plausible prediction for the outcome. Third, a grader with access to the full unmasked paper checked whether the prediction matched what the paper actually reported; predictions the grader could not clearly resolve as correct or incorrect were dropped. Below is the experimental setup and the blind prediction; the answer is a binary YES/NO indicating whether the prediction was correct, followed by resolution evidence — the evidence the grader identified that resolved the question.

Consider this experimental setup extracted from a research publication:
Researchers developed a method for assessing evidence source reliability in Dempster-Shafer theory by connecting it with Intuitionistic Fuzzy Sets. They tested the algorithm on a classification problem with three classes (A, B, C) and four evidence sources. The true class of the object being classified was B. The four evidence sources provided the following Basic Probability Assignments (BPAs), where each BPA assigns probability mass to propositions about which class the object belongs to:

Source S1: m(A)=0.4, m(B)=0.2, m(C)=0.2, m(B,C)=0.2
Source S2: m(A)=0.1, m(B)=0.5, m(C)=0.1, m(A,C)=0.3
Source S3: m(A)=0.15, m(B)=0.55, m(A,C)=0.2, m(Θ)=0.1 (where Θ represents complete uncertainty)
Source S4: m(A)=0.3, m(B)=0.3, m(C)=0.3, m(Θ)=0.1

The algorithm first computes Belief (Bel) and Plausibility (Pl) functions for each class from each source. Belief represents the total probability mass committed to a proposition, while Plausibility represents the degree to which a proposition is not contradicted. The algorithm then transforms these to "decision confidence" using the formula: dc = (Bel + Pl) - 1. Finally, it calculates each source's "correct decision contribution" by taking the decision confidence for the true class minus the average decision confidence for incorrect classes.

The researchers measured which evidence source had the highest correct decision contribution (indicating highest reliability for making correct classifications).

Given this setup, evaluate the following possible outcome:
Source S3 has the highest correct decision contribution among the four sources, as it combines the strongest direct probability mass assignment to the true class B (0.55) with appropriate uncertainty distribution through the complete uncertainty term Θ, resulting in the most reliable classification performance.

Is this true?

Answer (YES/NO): YES